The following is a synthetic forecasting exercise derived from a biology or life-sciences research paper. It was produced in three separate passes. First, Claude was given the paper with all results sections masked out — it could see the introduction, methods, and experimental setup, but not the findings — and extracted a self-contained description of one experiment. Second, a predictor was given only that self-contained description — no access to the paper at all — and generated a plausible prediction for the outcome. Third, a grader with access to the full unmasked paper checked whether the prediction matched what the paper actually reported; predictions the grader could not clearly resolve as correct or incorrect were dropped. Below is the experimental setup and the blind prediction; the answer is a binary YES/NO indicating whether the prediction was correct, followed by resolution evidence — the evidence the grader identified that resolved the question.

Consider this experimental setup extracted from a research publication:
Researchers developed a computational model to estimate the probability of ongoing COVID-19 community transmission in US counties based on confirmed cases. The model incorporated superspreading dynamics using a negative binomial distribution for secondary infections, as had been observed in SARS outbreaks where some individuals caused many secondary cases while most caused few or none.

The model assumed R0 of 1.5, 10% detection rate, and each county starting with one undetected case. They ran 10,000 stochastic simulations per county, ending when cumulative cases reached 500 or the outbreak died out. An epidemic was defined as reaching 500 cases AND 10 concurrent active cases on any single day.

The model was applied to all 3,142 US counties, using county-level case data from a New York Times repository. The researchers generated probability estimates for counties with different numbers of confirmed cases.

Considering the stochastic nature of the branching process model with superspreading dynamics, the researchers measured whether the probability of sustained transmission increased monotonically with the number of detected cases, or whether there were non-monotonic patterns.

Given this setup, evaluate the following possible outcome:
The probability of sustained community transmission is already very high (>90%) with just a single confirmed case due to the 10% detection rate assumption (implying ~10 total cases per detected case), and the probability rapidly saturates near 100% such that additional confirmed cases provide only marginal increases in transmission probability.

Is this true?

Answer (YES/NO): NO